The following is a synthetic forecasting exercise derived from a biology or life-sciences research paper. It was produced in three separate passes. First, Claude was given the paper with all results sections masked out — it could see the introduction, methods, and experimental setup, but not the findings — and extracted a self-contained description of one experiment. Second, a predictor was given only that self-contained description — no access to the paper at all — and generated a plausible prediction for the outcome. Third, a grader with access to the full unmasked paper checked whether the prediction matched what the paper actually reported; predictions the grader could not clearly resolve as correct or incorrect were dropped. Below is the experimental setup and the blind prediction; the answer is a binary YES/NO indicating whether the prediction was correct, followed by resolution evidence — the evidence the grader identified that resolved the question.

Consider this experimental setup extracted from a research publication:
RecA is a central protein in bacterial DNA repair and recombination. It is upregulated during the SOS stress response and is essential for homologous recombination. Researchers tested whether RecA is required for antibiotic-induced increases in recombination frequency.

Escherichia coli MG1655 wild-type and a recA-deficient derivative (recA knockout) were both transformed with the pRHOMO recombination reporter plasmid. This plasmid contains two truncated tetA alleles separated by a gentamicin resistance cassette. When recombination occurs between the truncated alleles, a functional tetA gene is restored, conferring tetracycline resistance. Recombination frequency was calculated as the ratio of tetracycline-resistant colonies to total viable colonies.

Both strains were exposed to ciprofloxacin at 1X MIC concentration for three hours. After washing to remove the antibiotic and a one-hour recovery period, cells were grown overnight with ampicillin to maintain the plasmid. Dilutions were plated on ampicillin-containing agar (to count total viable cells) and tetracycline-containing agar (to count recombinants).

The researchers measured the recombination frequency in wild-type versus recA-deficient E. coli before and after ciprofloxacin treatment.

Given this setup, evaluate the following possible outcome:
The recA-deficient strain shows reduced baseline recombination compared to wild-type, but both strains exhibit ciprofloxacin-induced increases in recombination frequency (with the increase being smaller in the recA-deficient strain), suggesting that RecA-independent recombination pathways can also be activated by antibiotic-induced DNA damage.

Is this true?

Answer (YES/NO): NO